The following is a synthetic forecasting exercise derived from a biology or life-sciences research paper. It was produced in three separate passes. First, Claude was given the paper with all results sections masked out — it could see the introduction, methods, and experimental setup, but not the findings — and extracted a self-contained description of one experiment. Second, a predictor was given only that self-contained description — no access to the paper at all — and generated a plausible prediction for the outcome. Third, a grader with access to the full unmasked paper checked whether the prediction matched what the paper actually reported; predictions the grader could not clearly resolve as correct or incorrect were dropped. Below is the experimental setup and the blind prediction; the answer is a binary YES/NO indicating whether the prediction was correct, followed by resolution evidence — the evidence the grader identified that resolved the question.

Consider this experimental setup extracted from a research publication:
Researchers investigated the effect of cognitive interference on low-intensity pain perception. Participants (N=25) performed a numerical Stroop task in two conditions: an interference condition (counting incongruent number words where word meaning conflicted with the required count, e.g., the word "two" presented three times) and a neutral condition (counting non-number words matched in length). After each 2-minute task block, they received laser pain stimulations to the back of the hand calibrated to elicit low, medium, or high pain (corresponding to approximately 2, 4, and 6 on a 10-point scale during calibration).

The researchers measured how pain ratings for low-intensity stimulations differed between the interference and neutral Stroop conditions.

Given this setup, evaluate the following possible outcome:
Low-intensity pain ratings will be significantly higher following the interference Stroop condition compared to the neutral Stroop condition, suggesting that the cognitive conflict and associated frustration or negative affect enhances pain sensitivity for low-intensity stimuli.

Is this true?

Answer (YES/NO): NO